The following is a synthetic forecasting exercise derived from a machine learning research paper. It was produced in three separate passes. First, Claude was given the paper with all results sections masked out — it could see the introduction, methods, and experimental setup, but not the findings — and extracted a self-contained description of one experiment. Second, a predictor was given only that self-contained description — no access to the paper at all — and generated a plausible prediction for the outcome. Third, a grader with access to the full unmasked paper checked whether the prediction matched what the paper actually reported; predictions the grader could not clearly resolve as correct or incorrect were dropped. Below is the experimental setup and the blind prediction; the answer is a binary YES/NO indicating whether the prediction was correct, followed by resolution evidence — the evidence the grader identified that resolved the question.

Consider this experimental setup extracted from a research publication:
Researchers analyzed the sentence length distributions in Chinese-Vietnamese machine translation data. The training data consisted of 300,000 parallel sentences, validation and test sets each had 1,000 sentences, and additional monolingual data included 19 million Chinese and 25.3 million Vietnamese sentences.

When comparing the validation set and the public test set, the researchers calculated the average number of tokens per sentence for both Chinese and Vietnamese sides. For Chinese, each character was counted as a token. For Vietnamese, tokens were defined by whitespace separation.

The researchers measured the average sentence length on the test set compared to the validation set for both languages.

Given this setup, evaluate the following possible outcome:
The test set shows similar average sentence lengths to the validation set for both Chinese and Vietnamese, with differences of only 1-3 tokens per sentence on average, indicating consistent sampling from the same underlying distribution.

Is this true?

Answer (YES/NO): NO